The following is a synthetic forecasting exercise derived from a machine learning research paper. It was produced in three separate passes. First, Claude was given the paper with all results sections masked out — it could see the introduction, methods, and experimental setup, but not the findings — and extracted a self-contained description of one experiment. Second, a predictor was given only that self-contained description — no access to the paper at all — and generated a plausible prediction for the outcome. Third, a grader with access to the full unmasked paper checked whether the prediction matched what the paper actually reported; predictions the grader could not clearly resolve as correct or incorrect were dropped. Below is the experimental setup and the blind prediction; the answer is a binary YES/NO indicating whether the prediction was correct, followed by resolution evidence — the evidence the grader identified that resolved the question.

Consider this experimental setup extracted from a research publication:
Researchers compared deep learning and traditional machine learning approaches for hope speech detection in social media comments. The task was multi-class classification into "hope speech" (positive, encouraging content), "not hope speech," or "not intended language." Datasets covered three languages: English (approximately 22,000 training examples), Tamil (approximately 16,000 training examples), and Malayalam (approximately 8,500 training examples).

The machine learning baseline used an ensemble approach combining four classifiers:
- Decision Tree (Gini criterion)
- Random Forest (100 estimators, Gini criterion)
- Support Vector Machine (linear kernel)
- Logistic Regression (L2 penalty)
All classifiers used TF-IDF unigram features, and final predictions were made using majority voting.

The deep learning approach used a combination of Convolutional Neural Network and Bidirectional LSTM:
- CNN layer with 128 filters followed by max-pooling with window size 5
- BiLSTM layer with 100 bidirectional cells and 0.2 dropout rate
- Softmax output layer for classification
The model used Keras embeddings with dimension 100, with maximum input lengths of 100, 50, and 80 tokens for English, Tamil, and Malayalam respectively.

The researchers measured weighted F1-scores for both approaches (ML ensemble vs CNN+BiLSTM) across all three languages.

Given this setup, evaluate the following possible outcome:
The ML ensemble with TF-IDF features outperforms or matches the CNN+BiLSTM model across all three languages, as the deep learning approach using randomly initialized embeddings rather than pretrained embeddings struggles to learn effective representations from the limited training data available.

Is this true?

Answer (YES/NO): YES